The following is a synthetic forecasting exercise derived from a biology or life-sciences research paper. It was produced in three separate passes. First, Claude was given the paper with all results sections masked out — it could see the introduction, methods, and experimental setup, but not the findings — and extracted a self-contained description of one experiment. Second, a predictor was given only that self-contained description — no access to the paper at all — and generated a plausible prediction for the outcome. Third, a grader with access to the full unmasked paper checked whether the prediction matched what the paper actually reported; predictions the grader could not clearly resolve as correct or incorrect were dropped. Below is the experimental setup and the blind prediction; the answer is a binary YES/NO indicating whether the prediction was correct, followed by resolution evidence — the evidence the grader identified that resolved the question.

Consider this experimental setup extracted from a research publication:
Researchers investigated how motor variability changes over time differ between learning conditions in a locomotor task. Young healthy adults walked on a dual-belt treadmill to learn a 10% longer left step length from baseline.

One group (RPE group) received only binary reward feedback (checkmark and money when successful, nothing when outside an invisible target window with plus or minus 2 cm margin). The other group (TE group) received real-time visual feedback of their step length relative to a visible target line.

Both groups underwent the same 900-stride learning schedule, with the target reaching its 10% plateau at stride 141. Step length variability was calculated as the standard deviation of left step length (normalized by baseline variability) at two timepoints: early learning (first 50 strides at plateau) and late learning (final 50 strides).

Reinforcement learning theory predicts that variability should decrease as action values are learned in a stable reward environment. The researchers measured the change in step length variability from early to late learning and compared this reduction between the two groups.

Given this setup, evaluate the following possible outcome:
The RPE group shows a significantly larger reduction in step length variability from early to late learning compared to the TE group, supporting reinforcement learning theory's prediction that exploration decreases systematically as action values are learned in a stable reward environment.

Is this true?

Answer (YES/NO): YES